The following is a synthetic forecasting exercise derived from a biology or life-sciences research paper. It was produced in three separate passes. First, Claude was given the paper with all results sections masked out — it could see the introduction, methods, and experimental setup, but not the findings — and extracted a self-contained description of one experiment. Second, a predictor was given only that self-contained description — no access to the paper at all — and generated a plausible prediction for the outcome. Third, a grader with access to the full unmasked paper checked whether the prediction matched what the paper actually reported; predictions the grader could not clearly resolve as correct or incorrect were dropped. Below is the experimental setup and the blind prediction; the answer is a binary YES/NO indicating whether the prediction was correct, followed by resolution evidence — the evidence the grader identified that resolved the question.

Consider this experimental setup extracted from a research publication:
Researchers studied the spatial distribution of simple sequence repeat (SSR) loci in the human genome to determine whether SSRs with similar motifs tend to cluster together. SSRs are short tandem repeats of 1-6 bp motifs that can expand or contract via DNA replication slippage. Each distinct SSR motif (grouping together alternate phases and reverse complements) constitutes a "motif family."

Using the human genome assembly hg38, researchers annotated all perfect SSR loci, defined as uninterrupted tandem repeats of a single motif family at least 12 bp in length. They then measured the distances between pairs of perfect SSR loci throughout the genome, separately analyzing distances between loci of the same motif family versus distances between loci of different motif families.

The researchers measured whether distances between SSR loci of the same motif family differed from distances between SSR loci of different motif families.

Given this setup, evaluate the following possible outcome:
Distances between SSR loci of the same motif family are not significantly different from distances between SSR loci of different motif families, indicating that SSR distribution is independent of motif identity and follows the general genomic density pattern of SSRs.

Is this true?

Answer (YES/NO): NO